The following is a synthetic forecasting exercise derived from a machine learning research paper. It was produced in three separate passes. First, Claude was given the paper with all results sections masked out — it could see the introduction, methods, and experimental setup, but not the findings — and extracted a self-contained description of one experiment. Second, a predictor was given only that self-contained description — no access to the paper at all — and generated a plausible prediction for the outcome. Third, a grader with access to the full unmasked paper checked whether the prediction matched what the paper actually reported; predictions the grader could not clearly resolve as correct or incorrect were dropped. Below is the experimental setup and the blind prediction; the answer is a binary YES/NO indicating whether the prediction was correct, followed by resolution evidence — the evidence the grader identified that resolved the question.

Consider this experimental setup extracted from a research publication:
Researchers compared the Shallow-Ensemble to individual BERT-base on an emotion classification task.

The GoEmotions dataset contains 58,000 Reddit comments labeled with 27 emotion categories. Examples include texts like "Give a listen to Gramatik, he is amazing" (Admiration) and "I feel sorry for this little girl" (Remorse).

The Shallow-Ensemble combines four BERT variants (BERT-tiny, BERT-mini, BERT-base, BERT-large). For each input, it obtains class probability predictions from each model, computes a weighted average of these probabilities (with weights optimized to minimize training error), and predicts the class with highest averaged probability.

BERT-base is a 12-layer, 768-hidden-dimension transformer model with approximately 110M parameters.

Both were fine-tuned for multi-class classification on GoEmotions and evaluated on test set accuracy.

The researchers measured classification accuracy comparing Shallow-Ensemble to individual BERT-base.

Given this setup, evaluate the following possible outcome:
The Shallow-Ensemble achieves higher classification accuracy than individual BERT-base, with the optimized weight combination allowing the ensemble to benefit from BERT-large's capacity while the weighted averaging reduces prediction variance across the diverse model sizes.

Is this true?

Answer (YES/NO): NO